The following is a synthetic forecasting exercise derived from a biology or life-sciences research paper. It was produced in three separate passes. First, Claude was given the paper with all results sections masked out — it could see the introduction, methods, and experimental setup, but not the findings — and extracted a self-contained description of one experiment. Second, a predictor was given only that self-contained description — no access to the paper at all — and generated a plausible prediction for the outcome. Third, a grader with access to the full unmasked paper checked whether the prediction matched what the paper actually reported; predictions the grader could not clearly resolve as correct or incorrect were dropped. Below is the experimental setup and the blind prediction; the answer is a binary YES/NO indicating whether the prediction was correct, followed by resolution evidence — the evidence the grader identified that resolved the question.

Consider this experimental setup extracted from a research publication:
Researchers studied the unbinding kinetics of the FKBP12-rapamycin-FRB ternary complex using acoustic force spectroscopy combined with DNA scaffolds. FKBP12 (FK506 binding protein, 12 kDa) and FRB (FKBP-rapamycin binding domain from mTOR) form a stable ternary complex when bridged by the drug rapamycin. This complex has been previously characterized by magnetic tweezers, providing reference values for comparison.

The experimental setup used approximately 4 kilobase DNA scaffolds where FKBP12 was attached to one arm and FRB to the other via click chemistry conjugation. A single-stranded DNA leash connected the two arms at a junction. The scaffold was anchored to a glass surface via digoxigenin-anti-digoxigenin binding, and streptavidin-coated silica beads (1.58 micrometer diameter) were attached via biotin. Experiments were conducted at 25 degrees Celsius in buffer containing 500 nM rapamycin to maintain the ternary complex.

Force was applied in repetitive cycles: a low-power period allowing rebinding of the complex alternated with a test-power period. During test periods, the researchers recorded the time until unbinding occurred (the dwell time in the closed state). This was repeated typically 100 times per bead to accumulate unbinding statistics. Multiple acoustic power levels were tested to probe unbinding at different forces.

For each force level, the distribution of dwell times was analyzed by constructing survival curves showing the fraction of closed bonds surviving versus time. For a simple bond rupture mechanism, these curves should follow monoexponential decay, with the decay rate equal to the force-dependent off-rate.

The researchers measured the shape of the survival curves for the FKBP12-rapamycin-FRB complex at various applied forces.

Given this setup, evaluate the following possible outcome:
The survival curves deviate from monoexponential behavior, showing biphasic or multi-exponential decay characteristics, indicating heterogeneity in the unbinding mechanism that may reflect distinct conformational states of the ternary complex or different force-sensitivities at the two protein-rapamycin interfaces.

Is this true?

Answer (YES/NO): NO